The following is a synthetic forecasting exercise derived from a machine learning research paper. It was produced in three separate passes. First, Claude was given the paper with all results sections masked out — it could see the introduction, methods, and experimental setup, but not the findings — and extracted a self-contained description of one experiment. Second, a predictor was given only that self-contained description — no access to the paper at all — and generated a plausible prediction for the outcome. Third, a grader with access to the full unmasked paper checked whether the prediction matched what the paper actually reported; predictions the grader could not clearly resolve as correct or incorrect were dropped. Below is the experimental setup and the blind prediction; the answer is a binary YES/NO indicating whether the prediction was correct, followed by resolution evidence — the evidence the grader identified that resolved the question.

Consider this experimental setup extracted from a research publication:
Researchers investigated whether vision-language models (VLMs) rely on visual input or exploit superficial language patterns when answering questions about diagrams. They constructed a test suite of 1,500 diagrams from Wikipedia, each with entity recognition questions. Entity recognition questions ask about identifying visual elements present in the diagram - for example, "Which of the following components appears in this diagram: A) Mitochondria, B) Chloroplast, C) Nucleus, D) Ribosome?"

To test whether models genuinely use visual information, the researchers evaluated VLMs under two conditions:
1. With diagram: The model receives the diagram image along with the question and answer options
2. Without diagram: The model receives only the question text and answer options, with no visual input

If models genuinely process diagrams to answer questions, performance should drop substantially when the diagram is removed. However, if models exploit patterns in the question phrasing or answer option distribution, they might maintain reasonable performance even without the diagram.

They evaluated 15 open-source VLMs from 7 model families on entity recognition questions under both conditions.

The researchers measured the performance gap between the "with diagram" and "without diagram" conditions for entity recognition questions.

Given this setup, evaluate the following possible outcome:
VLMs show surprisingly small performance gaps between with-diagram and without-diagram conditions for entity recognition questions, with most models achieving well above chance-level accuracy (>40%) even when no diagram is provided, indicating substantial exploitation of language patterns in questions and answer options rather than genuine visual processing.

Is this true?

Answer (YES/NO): NO